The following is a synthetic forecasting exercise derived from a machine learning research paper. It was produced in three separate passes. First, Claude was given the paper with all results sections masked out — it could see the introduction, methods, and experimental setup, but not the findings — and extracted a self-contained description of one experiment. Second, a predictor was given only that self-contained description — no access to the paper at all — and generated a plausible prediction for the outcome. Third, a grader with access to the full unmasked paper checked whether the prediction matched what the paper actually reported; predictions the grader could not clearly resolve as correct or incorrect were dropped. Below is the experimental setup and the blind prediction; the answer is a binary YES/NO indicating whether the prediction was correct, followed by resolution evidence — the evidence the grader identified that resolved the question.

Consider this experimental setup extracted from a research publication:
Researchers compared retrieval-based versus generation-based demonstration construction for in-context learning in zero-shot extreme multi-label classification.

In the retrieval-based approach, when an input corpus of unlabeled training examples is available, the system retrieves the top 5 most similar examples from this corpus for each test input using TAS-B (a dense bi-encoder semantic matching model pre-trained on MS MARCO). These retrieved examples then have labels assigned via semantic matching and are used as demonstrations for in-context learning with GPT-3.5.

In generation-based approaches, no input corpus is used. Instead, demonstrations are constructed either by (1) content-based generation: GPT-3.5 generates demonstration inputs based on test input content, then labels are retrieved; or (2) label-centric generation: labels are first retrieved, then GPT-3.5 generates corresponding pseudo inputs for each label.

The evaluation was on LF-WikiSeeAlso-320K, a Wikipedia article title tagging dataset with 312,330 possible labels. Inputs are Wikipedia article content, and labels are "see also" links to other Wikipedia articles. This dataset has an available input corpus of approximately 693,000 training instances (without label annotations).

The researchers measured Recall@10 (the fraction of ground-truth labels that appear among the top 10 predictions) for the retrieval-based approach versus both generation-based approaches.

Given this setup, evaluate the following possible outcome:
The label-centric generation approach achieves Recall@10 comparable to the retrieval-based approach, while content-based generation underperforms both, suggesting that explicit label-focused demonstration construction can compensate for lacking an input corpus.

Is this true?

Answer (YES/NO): NO